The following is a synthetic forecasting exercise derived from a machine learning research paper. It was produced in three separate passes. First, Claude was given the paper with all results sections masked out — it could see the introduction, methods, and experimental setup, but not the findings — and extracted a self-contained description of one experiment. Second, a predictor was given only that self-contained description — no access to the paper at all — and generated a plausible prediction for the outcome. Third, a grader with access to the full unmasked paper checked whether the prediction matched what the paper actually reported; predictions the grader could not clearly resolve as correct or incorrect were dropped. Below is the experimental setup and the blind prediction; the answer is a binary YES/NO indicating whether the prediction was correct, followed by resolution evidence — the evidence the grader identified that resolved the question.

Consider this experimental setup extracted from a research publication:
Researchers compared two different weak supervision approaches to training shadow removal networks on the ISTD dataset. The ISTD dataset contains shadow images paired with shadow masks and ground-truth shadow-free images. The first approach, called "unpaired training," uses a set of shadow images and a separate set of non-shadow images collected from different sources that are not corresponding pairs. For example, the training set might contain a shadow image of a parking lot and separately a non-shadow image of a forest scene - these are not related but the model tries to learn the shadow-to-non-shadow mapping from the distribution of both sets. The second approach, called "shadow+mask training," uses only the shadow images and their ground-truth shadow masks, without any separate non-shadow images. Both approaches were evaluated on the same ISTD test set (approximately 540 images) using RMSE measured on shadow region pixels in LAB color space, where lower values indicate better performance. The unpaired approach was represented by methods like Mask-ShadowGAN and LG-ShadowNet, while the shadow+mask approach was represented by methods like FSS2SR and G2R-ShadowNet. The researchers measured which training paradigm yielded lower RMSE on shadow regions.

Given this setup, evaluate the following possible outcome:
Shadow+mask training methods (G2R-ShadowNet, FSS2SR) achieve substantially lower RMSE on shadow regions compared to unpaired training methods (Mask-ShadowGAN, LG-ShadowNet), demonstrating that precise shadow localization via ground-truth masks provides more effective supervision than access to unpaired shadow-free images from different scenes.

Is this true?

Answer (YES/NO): NO